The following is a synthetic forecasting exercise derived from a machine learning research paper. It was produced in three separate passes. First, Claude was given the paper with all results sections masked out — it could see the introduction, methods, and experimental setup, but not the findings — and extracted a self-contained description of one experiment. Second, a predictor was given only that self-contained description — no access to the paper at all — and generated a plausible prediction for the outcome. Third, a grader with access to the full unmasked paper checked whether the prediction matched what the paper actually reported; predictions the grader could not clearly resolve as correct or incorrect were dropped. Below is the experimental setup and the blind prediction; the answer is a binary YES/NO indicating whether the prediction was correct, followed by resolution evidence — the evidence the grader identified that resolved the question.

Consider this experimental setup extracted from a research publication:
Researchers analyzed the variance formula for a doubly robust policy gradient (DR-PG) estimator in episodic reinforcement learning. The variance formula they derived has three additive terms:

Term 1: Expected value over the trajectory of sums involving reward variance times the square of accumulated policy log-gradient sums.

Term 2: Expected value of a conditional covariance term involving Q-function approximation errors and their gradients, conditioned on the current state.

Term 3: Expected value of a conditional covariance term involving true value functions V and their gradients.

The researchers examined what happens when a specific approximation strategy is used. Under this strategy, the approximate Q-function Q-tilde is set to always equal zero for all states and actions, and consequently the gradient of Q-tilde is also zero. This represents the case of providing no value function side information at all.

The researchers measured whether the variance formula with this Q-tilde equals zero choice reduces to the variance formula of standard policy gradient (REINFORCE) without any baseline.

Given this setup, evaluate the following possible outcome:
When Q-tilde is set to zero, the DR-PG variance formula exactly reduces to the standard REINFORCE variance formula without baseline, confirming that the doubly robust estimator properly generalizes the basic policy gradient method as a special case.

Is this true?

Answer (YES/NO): YES